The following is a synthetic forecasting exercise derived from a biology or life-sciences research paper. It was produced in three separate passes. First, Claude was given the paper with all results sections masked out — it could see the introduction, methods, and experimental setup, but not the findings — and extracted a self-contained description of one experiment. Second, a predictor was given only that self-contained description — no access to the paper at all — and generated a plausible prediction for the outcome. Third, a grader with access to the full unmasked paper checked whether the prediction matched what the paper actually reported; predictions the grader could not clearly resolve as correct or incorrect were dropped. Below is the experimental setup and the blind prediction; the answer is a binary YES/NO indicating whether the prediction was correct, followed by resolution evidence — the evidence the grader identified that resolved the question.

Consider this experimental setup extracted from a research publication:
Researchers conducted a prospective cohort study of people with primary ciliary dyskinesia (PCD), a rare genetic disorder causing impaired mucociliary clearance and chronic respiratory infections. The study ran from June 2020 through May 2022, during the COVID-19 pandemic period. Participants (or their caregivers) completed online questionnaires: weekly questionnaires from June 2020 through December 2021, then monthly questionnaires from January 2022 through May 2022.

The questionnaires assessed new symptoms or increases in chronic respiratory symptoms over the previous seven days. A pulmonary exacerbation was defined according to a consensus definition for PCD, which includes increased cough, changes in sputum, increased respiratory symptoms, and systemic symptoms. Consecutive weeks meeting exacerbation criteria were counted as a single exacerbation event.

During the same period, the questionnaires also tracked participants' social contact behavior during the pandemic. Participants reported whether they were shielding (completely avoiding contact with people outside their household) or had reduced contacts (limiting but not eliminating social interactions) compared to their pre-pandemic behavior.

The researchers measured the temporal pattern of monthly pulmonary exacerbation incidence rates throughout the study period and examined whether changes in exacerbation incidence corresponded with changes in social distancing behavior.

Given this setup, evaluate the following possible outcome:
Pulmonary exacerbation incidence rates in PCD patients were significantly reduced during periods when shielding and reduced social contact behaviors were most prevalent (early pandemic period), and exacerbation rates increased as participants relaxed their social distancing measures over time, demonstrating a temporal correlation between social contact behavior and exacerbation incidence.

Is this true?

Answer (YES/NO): YES